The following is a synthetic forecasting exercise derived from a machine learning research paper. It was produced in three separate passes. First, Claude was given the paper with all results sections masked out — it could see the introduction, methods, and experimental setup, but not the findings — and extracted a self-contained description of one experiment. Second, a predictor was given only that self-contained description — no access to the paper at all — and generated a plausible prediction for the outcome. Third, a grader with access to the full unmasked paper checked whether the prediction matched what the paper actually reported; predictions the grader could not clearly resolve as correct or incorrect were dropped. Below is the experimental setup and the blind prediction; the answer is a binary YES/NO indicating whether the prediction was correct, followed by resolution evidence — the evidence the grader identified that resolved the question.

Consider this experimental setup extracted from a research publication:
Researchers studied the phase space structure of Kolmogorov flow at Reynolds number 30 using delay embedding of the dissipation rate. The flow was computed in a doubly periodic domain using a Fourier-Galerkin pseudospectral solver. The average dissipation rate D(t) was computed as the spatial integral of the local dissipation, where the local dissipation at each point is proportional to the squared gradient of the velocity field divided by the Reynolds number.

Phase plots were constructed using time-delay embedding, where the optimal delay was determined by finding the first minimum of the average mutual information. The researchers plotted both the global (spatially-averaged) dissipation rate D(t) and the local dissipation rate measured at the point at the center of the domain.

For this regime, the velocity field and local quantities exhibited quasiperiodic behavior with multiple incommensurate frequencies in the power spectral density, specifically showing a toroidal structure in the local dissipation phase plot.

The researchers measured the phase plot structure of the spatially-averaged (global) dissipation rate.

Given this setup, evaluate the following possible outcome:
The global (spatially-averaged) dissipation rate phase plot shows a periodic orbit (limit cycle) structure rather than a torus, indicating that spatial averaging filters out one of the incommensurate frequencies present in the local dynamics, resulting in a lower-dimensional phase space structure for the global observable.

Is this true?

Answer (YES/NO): YES